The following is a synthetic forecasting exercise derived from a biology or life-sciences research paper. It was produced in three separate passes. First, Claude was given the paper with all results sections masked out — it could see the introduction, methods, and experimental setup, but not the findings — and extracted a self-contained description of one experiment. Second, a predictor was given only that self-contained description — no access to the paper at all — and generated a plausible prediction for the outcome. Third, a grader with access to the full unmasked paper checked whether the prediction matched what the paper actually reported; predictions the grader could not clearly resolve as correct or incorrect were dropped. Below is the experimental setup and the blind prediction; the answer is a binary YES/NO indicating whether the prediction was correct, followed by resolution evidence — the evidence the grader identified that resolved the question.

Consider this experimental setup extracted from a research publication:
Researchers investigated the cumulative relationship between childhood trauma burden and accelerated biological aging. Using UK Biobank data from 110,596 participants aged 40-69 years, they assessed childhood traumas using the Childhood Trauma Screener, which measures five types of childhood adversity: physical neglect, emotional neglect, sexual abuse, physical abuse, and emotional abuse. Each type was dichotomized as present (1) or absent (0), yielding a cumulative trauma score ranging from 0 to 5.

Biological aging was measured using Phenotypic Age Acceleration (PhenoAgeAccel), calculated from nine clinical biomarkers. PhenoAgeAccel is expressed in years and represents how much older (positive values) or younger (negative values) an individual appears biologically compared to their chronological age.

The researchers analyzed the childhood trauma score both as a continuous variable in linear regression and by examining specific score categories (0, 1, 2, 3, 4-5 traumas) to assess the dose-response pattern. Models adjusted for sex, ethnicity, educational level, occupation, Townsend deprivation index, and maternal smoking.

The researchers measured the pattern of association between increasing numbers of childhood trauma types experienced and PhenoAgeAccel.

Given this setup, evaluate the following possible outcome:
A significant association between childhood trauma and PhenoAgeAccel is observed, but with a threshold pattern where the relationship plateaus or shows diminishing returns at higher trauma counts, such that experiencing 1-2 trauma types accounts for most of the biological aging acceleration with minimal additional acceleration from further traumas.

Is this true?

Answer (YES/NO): NO